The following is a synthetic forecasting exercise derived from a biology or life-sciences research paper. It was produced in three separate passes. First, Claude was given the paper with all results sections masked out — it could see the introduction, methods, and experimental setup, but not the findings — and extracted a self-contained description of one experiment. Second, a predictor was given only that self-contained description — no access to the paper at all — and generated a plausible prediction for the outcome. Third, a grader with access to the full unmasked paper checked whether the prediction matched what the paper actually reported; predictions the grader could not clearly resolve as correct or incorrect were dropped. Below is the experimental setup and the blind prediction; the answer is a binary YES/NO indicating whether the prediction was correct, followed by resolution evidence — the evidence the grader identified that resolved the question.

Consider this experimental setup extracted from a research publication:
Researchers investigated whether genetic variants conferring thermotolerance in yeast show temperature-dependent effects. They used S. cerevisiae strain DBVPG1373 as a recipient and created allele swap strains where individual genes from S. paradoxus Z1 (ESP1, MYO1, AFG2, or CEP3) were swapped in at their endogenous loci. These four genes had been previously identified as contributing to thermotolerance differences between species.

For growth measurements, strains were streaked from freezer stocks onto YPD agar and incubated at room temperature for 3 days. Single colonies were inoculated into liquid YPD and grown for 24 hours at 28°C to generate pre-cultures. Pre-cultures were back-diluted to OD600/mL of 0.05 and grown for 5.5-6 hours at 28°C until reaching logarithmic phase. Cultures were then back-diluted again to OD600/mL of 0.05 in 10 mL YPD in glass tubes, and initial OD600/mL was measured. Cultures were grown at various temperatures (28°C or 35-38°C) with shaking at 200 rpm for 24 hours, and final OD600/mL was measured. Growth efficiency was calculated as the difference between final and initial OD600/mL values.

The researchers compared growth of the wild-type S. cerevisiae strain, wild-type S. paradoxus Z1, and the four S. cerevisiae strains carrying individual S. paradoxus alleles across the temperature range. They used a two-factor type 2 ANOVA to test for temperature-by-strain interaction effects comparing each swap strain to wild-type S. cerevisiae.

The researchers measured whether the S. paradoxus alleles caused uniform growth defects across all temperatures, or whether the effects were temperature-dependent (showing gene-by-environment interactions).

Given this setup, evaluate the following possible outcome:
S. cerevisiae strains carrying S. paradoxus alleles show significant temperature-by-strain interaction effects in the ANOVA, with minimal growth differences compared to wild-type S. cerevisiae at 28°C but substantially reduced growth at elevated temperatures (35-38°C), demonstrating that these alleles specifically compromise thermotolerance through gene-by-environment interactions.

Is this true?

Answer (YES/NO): YES